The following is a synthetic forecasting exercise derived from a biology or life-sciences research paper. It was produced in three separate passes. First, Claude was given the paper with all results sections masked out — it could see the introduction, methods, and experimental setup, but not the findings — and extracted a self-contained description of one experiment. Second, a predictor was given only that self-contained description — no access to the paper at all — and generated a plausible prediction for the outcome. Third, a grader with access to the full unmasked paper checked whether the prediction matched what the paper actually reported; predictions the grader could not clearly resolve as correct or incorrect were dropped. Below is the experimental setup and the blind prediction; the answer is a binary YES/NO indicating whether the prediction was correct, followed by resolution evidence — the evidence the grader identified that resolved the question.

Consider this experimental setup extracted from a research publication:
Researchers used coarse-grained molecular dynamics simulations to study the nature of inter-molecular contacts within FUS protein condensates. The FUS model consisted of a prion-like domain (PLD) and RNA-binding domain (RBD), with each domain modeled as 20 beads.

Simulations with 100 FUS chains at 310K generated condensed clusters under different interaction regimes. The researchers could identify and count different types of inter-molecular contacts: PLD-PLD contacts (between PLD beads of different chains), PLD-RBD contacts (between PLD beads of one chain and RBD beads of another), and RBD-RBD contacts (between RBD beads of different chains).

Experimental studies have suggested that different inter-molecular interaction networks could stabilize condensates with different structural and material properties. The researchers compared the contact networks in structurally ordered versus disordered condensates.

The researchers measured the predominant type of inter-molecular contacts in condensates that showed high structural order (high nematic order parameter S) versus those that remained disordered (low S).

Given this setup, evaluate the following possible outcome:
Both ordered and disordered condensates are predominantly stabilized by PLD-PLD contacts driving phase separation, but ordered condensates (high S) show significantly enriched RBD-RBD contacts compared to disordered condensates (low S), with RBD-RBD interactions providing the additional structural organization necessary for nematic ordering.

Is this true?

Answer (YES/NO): NO